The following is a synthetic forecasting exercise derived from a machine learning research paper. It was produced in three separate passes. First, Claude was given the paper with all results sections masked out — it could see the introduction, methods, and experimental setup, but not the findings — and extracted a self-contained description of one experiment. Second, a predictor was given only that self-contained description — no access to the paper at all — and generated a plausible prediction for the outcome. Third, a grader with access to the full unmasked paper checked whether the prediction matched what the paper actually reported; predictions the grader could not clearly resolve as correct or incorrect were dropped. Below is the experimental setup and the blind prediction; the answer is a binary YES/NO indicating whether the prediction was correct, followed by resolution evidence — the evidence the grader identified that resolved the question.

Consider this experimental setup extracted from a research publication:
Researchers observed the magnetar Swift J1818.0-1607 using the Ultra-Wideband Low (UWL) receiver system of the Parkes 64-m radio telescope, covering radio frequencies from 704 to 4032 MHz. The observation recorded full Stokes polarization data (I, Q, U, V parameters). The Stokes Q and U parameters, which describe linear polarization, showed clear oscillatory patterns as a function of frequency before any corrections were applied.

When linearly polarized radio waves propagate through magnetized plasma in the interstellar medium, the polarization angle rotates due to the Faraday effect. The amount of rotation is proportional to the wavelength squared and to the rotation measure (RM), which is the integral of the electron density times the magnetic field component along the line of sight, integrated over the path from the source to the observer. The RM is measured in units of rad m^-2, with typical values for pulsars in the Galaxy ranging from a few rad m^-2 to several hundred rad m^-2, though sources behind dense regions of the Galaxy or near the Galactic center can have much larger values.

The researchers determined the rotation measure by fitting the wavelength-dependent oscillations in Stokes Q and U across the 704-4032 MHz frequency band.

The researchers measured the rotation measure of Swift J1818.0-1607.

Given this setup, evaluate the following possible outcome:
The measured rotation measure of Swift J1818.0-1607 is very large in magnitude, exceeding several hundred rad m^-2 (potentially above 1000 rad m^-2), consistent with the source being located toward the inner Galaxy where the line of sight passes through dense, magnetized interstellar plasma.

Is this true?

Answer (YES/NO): YES